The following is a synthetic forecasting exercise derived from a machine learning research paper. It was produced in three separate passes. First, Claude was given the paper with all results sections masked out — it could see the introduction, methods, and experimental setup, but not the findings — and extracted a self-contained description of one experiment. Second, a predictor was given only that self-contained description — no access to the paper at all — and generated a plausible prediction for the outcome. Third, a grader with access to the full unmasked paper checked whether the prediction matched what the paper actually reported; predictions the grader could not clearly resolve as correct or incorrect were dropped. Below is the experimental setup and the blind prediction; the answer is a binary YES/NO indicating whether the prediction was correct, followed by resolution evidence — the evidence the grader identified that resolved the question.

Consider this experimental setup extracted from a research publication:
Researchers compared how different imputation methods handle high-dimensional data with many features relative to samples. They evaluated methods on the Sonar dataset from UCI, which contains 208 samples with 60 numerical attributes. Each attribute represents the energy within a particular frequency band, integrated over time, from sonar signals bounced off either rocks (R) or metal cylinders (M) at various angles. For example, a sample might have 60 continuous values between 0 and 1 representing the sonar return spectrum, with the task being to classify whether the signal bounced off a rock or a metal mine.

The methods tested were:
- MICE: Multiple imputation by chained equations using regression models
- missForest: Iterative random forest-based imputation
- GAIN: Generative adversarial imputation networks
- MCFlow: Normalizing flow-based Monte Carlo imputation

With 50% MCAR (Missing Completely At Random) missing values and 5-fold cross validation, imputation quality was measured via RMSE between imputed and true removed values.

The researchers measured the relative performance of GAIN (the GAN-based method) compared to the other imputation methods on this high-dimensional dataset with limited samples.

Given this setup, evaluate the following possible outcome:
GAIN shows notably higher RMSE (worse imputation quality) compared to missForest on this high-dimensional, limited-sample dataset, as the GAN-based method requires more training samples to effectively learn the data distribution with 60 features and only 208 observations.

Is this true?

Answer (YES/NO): YES